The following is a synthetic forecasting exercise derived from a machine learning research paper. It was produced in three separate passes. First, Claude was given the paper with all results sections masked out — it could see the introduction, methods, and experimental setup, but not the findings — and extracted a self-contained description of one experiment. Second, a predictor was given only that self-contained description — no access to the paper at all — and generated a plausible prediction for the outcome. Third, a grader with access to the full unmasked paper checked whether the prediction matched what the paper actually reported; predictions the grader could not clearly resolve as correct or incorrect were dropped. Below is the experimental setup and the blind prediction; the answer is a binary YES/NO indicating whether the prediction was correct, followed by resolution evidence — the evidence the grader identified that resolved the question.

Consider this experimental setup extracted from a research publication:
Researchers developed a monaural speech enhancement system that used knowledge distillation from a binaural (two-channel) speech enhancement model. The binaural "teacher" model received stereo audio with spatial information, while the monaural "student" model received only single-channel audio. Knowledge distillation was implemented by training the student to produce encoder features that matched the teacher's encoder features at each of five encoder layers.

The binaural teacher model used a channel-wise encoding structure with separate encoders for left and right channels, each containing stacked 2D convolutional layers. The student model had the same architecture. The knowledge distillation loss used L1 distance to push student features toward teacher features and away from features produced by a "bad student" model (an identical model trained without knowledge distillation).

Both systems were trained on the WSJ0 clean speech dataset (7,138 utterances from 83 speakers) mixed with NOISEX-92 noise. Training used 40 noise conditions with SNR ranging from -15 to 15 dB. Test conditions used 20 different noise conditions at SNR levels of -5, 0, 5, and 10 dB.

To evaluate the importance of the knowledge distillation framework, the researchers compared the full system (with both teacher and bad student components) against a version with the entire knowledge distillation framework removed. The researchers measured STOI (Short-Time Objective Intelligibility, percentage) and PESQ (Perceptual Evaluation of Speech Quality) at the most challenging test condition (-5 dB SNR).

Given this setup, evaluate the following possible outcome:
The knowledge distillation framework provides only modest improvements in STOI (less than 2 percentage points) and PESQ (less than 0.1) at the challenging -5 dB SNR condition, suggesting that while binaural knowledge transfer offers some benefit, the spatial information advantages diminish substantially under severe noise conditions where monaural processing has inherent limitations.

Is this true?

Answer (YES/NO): NO